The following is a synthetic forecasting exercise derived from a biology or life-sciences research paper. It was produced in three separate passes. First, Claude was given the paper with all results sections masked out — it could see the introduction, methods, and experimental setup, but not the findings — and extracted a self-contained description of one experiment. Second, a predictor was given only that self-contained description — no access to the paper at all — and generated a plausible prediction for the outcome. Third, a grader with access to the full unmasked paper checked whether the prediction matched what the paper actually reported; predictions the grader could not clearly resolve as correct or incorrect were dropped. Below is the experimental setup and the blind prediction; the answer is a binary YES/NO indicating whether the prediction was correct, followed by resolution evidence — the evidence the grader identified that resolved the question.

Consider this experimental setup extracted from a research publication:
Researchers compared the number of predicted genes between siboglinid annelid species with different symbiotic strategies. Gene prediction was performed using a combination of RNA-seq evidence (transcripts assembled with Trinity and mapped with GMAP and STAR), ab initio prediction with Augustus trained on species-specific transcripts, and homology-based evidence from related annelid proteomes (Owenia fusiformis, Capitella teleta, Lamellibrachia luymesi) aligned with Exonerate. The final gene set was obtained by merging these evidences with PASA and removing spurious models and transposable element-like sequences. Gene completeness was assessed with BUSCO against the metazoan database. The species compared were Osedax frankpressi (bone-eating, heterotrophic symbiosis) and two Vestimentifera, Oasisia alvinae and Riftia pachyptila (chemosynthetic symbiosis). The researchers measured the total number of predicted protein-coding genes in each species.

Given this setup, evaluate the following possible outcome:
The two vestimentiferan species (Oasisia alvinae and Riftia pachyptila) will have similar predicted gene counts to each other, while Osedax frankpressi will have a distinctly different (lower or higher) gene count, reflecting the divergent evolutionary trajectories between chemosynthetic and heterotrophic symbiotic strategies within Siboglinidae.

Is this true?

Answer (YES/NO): YES